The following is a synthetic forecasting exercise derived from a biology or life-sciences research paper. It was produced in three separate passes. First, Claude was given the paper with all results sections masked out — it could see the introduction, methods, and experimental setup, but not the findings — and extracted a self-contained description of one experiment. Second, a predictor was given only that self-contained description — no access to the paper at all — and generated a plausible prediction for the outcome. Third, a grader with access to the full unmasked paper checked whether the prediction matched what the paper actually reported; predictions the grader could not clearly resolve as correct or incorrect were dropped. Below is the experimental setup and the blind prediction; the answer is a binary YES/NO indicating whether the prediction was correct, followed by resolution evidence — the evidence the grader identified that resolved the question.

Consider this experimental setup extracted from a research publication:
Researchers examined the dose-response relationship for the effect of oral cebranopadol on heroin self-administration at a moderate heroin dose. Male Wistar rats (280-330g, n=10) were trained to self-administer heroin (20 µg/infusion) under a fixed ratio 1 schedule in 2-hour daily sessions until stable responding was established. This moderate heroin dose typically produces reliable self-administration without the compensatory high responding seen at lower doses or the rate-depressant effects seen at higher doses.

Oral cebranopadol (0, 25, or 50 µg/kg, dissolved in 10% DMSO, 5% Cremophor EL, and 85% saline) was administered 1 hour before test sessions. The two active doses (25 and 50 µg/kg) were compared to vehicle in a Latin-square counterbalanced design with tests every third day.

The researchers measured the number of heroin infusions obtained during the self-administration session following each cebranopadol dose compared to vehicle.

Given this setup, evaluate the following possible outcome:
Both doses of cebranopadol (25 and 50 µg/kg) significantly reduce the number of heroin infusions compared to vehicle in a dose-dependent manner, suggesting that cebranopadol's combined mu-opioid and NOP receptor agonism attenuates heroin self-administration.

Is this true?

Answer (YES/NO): YES